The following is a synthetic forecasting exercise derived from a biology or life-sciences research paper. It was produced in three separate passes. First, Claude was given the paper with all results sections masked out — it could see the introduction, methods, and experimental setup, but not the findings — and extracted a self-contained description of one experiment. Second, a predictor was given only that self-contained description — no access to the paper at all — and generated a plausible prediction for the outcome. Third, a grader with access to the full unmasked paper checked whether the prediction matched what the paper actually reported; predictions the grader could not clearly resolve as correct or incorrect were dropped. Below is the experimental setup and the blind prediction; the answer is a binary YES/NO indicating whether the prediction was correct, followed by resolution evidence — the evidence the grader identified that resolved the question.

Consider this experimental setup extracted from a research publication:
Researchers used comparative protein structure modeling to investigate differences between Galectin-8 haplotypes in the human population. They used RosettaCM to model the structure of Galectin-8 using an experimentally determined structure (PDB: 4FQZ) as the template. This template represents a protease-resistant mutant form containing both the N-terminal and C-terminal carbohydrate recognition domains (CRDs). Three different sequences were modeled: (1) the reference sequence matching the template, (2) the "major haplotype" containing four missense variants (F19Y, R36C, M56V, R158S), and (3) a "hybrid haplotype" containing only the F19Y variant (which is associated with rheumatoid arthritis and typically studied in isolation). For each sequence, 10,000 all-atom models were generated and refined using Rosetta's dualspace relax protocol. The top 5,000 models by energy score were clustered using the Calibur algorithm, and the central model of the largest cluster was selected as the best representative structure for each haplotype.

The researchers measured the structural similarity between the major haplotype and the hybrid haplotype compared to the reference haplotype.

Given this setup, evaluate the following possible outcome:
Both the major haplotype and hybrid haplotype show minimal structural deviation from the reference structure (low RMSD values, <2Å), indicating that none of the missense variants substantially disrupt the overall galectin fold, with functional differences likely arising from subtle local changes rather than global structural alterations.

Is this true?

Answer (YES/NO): YES